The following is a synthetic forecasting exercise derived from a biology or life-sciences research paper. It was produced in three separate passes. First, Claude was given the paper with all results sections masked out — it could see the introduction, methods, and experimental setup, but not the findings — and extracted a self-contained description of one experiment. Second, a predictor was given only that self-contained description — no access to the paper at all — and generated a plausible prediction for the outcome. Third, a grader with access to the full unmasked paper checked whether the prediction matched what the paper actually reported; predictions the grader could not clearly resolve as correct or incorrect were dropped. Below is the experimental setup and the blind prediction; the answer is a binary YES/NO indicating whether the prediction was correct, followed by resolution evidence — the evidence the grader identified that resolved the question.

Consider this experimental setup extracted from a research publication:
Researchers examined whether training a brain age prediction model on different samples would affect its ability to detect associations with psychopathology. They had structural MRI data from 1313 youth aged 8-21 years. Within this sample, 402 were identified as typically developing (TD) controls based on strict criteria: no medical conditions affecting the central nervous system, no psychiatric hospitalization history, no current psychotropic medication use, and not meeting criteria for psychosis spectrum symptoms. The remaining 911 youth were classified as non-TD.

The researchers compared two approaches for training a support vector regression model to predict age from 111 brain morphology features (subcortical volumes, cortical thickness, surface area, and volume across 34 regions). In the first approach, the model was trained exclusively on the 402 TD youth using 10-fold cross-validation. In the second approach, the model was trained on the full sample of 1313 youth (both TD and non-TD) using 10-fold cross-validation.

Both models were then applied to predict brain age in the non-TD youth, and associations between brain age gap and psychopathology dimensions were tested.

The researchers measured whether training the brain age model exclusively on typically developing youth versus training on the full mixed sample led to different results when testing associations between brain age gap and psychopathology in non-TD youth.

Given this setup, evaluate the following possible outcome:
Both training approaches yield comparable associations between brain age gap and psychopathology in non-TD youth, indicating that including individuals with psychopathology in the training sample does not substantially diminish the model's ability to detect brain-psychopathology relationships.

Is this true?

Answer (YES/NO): YES